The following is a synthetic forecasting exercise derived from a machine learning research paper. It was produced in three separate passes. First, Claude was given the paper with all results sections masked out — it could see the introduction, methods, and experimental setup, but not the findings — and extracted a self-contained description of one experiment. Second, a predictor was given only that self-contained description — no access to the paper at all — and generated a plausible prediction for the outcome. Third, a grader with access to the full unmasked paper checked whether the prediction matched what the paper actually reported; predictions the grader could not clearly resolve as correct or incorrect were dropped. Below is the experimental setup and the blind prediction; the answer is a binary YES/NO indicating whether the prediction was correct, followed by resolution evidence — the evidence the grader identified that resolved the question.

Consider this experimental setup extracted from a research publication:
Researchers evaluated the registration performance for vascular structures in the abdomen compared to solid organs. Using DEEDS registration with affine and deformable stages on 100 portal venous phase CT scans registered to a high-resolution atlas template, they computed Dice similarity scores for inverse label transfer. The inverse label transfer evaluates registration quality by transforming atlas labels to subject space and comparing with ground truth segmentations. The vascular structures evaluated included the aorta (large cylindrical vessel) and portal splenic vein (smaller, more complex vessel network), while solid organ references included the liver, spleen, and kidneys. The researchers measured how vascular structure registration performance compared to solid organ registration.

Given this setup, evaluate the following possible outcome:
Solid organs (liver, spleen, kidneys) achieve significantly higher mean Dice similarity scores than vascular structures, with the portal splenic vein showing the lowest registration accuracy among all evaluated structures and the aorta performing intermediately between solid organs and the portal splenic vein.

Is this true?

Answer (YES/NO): NO